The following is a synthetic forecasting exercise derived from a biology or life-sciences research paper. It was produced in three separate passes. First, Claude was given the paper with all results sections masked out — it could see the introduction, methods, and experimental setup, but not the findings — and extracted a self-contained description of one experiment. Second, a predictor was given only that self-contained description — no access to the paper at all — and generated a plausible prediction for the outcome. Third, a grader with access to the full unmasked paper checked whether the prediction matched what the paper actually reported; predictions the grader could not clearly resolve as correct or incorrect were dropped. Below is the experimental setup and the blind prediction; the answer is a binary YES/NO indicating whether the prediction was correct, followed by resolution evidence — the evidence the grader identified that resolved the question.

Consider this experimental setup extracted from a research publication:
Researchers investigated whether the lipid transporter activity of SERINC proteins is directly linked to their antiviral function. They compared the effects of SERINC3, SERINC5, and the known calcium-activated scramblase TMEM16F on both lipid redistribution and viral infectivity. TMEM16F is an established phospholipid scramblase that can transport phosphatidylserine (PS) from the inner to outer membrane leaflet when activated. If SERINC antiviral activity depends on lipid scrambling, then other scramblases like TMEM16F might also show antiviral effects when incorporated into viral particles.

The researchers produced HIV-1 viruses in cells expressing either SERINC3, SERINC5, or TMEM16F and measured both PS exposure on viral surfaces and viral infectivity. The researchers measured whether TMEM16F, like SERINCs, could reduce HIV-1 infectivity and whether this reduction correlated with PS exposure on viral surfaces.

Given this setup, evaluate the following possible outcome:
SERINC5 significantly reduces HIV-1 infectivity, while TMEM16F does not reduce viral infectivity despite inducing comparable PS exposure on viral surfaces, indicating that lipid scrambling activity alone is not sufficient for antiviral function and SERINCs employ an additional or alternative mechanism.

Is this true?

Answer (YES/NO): NO